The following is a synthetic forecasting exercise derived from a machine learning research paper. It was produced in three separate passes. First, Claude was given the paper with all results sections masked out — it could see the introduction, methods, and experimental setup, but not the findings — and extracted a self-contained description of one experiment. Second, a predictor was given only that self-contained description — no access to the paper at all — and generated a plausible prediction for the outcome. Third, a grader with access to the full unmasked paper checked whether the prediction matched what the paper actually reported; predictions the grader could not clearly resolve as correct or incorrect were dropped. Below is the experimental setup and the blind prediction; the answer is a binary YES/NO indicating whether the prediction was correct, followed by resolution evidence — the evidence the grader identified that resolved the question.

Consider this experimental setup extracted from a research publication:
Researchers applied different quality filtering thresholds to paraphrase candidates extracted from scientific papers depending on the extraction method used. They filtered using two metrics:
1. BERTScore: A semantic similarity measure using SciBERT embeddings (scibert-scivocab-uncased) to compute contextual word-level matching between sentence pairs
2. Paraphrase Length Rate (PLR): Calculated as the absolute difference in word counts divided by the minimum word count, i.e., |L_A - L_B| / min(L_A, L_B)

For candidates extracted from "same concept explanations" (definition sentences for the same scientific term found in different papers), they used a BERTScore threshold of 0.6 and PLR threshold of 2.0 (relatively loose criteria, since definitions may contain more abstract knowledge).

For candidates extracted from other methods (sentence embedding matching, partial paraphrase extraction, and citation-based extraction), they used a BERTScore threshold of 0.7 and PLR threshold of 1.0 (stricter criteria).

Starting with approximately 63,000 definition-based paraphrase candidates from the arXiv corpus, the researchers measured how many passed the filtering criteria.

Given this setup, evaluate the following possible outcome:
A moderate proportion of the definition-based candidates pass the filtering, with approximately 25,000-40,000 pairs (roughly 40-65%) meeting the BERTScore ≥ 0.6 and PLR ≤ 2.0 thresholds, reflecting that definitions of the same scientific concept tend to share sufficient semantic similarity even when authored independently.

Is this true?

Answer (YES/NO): NO